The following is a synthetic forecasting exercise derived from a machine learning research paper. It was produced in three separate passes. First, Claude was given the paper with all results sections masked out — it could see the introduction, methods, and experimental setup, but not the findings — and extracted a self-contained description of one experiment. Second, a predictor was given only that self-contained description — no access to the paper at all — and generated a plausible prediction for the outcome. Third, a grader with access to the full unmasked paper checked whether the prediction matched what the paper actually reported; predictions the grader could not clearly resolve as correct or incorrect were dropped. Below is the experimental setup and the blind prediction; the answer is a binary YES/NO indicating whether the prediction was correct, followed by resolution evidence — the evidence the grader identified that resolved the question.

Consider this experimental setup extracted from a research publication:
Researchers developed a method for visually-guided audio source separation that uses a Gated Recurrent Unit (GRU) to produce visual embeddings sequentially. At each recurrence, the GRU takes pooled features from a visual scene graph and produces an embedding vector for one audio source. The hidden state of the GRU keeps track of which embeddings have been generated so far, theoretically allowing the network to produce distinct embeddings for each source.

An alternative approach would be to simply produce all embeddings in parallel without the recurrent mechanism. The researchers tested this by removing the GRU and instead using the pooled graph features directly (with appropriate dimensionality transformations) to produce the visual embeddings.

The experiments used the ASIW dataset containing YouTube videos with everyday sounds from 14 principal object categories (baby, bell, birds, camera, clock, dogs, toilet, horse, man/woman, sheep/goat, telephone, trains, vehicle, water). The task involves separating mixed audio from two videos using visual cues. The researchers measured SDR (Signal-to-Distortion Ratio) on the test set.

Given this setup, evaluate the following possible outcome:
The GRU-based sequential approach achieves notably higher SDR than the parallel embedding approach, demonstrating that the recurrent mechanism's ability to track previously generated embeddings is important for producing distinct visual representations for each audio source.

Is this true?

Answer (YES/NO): YES